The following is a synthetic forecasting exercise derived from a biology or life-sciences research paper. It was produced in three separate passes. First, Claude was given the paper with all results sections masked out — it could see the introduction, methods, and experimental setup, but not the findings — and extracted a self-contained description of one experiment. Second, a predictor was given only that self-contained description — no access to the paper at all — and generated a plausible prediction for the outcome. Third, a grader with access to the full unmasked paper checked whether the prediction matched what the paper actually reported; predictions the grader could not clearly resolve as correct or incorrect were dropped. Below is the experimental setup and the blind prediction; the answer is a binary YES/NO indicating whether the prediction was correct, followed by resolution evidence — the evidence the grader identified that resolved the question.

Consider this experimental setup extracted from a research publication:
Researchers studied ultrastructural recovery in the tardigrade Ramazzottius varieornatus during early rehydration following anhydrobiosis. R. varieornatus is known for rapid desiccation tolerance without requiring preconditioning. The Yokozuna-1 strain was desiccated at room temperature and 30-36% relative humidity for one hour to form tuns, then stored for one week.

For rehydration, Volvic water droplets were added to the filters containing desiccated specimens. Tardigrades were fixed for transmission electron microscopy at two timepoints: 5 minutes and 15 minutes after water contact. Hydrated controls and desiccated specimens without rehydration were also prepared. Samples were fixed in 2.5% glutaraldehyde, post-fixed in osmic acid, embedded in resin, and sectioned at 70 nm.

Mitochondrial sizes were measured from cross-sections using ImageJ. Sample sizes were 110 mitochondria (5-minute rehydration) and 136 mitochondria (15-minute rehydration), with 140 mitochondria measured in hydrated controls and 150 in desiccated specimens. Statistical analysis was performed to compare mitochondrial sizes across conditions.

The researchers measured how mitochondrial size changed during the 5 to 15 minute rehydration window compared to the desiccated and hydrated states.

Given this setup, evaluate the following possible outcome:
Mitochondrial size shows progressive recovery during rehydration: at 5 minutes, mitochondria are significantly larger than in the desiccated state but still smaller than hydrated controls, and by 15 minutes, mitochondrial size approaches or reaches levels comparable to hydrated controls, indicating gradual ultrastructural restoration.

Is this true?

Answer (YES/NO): YES